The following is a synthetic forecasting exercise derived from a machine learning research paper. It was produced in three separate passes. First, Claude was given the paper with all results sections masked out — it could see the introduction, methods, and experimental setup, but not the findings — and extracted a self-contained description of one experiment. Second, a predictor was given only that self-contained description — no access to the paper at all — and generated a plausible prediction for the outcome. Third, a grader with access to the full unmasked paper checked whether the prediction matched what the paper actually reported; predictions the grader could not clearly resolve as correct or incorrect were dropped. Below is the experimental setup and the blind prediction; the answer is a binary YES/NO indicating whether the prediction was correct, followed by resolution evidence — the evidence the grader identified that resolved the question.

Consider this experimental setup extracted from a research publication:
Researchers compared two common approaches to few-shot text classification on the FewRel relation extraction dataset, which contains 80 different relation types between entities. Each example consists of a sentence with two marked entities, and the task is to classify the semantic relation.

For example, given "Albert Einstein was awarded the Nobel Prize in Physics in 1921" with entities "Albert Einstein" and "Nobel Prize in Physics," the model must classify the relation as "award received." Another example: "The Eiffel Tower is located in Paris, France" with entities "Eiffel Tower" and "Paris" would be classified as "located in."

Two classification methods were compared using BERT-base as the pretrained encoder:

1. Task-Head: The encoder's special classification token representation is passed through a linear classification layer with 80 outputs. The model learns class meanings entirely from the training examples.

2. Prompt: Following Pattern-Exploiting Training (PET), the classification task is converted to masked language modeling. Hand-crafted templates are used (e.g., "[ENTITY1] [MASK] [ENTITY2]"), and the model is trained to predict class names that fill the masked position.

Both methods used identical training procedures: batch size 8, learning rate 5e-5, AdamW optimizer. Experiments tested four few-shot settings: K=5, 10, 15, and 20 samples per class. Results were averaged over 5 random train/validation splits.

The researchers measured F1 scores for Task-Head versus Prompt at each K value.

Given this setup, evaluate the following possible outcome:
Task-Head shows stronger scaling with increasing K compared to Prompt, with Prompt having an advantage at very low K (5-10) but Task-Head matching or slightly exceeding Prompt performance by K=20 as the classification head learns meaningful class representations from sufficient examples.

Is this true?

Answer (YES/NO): NO